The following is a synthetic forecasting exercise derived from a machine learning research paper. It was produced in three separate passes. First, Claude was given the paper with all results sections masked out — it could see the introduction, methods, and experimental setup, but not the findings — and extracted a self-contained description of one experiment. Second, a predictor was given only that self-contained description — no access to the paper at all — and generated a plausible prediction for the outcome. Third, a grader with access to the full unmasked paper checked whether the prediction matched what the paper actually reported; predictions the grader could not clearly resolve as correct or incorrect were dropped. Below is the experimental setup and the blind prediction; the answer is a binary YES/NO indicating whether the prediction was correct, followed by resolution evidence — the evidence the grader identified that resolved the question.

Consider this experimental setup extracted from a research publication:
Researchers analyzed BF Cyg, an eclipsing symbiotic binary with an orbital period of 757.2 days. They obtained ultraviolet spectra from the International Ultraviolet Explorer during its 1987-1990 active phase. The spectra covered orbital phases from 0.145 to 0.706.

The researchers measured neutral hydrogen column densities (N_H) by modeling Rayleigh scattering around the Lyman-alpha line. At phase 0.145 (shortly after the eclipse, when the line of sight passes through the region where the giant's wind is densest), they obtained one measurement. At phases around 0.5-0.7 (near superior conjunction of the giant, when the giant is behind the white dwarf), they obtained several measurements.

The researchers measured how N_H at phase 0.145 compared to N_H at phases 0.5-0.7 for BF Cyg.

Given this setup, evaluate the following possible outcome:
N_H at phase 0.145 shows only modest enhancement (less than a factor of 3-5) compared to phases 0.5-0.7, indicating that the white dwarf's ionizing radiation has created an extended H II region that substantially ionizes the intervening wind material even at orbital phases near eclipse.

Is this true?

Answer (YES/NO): NO